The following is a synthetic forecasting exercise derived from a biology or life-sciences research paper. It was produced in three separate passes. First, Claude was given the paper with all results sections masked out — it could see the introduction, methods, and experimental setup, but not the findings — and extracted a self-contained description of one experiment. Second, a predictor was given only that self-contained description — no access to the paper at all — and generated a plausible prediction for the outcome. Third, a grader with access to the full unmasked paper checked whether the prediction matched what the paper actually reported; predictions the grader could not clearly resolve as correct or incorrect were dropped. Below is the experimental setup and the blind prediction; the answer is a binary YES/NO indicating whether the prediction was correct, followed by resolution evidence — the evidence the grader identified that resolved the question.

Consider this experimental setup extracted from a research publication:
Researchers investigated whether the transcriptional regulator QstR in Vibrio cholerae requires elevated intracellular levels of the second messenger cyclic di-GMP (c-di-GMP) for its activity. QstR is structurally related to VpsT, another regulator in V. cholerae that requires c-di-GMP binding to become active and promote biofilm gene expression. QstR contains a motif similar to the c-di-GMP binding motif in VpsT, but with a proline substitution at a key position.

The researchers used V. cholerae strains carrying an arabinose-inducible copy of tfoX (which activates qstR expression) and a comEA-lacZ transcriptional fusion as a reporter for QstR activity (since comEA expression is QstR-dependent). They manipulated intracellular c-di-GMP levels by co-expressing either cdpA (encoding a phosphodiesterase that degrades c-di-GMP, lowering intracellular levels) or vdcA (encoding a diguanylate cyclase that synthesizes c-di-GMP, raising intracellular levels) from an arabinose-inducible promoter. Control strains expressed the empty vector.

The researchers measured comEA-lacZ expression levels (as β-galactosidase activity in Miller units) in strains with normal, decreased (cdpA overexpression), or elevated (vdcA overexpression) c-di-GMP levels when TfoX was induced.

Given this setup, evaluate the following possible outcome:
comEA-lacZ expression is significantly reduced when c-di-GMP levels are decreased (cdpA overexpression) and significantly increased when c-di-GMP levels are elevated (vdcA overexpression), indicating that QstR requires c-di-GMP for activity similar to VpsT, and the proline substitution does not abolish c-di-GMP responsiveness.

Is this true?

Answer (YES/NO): NO